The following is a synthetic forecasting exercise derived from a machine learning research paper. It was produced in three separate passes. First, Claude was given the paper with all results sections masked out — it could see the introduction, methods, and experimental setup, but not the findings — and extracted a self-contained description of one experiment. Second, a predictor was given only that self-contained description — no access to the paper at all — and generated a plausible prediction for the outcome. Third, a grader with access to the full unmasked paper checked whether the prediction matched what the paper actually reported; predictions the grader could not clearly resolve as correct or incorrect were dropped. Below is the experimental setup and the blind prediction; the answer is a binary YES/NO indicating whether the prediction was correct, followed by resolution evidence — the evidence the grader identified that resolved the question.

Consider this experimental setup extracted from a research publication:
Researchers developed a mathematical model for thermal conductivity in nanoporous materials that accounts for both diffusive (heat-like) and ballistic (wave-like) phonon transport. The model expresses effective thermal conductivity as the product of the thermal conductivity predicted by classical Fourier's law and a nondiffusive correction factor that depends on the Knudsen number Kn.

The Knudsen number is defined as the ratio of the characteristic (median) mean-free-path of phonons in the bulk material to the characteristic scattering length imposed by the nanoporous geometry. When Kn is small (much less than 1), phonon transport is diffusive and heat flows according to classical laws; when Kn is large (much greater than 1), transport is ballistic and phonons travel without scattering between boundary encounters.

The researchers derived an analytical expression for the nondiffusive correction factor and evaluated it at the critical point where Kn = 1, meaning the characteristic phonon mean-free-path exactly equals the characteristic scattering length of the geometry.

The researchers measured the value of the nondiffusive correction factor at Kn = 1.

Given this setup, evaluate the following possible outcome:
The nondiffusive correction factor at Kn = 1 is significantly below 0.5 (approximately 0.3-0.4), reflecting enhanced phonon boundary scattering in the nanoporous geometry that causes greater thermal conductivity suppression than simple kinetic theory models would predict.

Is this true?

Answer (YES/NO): NO